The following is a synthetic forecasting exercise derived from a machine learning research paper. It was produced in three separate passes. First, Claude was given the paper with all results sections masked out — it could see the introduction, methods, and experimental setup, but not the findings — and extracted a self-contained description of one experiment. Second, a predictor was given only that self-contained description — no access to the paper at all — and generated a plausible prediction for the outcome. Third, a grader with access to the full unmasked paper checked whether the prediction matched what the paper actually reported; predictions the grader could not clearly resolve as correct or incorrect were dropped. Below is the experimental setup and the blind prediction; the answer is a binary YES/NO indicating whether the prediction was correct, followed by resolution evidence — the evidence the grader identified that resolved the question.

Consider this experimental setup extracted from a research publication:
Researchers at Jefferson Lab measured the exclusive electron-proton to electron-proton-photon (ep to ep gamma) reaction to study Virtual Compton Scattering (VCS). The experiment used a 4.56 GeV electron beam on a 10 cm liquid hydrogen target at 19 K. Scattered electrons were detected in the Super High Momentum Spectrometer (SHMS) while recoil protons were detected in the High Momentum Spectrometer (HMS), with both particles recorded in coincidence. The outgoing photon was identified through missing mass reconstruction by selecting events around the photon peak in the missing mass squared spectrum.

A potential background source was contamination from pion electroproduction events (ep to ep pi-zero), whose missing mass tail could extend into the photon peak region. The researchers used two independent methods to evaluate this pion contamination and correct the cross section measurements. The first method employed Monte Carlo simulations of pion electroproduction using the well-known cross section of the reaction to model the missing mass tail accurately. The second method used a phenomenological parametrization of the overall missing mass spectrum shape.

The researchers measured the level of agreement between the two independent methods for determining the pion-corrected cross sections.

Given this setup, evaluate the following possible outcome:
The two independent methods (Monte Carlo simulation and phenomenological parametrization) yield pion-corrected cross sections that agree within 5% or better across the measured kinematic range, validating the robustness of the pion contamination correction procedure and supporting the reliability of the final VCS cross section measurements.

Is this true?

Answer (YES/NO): YES